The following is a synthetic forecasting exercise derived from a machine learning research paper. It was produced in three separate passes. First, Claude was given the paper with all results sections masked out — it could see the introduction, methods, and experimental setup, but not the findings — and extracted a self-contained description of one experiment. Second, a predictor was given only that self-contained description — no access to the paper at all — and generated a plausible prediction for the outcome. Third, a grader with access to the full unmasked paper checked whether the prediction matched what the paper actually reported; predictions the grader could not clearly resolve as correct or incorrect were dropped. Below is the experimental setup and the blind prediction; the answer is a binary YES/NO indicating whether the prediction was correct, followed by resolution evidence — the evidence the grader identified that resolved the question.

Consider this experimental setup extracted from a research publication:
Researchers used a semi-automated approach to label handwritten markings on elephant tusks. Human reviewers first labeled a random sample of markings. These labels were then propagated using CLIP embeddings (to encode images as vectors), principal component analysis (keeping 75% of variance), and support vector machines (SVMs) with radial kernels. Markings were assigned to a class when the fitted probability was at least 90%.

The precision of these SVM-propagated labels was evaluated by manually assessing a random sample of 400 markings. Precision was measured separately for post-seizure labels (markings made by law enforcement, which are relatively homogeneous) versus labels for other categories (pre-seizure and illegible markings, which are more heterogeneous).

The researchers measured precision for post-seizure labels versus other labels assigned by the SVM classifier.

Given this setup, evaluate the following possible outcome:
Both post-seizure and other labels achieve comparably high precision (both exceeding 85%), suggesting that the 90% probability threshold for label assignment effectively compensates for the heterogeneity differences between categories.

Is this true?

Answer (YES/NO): YES